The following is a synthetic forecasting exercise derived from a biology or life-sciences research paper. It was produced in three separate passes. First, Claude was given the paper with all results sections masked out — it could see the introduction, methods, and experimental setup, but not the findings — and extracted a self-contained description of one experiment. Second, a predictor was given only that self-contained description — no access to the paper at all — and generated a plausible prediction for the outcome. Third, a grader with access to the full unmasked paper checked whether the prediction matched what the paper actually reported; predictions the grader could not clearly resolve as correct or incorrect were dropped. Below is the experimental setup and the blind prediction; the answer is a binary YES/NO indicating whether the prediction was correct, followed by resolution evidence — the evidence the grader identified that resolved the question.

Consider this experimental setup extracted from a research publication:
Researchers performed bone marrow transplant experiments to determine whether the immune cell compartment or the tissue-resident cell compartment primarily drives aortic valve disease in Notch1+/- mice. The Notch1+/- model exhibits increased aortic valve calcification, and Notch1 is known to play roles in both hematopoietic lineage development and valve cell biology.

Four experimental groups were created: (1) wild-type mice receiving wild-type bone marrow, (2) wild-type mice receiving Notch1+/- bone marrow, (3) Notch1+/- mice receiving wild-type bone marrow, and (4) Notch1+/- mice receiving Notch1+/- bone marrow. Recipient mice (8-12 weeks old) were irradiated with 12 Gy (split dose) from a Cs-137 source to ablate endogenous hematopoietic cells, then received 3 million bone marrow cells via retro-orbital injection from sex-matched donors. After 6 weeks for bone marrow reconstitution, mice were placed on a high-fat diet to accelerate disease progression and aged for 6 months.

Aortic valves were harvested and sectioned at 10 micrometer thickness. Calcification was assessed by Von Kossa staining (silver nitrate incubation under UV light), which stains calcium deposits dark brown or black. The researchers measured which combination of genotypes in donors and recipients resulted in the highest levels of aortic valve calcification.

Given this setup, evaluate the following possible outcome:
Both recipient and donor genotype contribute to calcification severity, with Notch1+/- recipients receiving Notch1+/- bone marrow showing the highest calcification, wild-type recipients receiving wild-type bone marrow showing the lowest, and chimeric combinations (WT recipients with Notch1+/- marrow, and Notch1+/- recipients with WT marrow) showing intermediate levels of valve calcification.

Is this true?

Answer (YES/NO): NO